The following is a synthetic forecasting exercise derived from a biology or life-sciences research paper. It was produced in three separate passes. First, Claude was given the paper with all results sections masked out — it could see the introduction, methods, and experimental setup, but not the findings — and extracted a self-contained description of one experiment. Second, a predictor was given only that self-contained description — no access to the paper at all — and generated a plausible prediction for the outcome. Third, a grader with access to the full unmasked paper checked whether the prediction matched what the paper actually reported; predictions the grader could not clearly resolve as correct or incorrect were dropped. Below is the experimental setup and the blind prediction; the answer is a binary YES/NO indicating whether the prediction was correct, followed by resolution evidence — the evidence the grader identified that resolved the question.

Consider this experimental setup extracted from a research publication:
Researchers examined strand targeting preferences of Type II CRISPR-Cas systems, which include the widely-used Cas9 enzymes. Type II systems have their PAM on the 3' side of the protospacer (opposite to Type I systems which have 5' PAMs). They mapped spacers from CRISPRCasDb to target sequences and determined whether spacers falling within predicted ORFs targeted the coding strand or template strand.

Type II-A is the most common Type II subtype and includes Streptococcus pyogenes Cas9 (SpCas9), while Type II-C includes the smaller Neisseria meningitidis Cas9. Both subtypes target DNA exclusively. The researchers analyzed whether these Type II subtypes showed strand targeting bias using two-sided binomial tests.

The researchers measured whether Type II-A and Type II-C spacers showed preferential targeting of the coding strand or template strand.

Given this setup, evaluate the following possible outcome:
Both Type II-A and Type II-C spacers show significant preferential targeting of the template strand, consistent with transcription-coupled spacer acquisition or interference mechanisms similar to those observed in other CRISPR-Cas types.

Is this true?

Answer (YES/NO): NO